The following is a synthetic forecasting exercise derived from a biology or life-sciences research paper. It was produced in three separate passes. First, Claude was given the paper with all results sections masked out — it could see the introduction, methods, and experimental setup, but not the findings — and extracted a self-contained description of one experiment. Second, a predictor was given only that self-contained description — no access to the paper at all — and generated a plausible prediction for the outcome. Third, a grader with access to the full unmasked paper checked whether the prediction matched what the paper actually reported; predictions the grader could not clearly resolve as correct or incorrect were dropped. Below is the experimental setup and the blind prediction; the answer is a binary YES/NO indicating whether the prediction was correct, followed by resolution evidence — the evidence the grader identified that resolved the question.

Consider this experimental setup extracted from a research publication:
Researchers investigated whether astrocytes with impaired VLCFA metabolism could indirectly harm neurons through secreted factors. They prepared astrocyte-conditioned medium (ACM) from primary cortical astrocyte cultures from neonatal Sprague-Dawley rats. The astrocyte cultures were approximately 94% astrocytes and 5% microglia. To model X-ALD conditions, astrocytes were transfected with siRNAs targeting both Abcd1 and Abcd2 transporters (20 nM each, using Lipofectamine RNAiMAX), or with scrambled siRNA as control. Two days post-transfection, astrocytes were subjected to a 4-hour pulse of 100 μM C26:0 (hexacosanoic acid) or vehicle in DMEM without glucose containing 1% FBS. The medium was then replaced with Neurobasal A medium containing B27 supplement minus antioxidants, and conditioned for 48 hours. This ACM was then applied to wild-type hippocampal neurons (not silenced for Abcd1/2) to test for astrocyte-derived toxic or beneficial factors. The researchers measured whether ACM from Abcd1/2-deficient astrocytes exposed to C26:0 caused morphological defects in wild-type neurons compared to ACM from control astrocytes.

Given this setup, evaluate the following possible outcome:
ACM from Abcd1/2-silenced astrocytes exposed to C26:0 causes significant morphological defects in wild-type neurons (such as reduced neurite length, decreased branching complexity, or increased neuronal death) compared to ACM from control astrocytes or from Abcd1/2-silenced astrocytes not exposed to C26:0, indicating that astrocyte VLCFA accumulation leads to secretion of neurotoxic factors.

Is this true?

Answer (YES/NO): NO